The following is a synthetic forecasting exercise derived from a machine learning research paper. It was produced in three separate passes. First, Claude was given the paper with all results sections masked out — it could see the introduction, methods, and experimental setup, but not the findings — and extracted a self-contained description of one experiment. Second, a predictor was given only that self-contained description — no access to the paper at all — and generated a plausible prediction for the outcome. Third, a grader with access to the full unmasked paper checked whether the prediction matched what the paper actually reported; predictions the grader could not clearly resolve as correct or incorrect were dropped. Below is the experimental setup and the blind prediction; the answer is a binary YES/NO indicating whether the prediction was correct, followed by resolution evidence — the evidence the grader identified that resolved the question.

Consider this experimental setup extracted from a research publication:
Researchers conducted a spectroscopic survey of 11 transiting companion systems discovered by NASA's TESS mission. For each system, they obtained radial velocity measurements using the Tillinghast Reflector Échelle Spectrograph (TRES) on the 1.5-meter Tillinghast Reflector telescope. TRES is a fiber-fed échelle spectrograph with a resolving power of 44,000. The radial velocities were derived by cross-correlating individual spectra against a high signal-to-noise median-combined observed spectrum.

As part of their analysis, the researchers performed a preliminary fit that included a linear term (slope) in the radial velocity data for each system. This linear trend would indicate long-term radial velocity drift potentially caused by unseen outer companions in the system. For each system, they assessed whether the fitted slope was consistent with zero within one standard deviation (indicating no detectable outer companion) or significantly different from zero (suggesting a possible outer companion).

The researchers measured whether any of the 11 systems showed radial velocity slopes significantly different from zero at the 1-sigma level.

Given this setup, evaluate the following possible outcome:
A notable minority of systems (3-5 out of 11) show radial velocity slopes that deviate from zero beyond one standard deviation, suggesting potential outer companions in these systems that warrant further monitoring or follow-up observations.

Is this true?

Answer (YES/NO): NO